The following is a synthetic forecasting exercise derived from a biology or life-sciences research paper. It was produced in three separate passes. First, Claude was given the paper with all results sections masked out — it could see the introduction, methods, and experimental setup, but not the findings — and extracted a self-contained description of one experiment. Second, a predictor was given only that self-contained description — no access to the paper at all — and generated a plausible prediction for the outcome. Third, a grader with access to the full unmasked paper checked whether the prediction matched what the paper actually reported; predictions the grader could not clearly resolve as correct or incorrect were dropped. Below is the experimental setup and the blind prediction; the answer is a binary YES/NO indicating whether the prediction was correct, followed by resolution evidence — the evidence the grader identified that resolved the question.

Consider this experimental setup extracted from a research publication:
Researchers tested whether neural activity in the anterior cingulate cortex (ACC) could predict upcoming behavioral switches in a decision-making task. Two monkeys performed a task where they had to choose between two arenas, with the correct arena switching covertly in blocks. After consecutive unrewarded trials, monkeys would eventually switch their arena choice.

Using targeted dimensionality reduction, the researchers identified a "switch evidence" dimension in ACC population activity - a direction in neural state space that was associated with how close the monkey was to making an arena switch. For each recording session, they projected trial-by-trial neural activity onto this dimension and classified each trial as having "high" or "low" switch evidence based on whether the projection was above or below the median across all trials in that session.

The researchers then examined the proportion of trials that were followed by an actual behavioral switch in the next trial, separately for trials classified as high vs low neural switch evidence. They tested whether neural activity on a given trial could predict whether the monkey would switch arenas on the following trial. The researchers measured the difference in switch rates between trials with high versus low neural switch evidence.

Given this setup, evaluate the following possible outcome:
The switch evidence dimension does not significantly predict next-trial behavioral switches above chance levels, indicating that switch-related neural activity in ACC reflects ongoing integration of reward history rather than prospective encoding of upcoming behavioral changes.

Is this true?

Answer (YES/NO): NO